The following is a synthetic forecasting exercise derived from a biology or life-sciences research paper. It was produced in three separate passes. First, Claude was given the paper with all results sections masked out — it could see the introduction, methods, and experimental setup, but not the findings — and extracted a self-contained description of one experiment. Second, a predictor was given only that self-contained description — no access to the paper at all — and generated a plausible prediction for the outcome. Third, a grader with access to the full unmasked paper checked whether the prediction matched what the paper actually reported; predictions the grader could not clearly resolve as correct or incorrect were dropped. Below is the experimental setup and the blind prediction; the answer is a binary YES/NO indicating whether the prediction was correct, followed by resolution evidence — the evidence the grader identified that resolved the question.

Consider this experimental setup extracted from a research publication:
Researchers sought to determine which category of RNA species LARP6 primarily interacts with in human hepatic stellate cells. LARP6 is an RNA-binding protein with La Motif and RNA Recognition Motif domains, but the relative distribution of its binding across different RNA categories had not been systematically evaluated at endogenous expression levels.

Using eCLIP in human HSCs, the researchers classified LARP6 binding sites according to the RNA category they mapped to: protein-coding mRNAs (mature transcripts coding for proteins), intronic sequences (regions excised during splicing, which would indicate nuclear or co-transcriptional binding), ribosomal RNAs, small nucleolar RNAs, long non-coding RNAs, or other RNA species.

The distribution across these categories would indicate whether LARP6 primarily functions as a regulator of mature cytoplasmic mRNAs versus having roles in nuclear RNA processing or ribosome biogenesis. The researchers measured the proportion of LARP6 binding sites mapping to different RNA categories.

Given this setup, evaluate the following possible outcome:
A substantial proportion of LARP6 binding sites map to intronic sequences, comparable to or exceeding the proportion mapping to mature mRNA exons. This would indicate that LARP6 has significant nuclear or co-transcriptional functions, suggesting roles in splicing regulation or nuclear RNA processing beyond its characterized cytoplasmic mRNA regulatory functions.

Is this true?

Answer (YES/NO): NO